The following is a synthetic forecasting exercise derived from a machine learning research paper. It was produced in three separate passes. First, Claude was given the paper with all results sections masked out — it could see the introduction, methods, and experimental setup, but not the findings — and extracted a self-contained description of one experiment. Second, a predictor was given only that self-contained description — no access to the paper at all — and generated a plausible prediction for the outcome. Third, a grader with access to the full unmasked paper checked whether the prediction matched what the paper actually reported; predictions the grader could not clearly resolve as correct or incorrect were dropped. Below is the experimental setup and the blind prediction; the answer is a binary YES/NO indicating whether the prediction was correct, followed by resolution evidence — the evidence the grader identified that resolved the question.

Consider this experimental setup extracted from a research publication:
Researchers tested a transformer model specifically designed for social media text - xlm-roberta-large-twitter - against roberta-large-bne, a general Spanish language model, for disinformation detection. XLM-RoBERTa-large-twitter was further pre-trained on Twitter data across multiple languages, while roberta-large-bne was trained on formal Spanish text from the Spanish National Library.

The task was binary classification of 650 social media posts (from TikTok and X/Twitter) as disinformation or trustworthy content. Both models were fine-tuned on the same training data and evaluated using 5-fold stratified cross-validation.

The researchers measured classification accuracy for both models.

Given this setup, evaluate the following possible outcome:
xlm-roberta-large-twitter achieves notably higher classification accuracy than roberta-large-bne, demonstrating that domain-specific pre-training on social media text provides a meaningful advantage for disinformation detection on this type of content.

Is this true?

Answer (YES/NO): NO